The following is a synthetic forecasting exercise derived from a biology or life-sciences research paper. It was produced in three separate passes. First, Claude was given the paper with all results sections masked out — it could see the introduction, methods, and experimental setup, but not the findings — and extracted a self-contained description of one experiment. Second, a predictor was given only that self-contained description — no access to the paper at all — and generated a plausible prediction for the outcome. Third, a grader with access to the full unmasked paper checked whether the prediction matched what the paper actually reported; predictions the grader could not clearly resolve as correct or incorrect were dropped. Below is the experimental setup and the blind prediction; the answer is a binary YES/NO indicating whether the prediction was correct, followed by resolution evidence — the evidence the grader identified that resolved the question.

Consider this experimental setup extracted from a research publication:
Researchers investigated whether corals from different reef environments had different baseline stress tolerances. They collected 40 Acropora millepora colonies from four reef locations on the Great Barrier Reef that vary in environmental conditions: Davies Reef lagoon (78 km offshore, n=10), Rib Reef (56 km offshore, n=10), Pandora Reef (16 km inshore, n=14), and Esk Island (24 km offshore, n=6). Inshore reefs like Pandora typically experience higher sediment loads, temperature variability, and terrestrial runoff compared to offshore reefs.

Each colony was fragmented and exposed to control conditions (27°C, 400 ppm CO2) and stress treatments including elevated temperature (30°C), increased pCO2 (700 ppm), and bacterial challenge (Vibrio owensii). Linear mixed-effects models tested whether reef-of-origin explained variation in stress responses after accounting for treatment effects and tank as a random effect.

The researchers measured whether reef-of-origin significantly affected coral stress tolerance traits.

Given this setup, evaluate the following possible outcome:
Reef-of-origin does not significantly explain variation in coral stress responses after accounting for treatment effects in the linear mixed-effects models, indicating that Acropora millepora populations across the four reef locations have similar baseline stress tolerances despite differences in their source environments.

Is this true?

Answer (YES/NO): NO